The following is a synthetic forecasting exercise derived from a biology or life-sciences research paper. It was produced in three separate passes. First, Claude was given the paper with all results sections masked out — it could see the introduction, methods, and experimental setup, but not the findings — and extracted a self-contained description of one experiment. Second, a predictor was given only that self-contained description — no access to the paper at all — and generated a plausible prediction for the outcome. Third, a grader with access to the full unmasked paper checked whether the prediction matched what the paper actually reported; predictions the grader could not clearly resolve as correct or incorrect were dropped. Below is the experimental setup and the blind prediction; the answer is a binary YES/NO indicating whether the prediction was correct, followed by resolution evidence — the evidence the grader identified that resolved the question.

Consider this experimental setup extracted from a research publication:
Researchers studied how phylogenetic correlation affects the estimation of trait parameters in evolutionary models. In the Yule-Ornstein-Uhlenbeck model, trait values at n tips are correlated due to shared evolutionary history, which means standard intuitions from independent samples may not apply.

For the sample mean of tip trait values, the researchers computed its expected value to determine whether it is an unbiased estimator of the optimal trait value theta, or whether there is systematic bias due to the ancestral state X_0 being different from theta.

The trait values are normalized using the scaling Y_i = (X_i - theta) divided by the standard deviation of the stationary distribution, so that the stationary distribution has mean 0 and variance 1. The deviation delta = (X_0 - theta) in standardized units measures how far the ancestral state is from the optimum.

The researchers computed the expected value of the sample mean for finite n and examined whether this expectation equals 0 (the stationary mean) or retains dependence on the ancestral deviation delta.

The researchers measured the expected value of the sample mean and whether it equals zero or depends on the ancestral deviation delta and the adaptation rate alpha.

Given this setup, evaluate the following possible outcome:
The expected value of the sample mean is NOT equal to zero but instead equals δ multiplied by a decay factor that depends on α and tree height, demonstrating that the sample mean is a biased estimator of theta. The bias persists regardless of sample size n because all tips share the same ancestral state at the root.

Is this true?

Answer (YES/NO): NO